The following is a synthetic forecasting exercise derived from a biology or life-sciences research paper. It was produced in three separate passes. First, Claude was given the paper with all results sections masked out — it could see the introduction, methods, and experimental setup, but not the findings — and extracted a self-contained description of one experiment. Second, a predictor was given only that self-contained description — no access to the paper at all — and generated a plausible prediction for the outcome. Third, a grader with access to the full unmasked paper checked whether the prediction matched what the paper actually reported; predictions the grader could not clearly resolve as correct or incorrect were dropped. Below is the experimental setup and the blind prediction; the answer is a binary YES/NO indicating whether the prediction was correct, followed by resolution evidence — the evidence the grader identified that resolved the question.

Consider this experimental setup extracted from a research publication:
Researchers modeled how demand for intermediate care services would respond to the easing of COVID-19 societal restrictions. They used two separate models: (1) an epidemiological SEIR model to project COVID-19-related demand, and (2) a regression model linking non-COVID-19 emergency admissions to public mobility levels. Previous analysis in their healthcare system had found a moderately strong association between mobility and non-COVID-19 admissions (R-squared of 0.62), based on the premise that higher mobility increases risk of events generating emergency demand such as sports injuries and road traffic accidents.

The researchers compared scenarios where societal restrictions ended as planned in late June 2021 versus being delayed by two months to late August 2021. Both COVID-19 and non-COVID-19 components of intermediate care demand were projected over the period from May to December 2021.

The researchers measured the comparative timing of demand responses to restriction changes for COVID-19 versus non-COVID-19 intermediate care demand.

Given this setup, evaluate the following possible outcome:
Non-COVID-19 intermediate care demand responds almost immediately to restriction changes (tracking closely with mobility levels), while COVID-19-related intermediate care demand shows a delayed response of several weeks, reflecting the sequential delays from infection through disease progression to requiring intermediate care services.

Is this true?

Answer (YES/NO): YES